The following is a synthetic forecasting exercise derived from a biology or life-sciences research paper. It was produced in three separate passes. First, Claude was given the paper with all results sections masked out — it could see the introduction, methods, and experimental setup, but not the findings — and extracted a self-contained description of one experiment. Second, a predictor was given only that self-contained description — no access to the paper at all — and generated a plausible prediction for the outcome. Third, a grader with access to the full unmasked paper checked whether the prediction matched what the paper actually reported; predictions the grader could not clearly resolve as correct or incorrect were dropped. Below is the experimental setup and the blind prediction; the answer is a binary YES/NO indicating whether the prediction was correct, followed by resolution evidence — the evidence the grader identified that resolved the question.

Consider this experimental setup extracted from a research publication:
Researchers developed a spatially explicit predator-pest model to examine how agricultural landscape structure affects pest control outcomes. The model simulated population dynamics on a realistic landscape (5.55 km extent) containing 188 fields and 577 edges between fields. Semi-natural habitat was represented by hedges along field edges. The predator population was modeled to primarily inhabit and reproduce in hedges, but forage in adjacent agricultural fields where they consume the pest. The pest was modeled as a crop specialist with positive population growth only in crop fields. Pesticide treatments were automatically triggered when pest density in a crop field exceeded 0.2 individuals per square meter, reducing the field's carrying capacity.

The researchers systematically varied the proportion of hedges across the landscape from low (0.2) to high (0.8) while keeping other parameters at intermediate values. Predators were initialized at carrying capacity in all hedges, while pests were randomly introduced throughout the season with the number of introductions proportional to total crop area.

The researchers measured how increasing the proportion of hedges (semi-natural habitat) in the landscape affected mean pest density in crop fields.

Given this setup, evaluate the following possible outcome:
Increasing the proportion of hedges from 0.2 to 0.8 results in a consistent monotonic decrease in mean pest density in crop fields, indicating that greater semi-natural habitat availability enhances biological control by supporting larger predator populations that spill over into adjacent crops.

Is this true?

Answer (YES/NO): NO